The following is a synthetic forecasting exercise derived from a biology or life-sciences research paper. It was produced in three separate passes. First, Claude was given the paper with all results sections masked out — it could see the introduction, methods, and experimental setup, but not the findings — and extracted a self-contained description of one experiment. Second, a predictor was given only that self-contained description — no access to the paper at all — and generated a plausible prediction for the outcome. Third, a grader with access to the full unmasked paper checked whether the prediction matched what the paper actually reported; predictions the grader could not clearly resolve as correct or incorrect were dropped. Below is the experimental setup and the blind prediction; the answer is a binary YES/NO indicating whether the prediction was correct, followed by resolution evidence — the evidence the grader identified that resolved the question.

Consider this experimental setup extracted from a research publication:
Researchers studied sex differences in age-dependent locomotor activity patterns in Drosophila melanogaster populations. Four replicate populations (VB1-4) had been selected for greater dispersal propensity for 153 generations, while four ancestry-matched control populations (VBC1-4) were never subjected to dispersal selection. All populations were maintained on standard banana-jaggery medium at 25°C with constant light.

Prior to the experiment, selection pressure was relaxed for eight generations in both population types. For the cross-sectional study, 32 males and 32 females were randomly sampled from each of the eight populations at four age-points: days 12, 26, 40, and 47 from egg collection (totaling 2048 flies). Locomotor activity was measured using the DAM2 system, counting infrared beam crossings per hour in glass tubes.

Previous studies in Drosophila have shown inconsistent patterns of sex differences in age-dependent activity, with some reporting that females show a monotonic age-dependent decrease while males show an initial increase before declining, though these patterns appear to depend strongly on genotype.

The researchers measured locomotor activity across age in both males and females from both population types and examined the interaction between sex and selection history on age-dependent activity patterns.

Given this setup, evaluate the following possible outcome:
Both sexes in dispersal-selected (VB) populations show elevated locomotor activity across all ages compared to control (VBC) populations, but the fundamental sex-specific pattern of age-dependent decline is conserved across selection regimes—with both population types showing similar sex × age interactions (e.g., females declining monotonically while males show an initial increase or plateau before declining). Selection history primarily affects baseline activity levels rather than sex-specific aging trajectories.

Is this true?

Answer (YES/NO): NO